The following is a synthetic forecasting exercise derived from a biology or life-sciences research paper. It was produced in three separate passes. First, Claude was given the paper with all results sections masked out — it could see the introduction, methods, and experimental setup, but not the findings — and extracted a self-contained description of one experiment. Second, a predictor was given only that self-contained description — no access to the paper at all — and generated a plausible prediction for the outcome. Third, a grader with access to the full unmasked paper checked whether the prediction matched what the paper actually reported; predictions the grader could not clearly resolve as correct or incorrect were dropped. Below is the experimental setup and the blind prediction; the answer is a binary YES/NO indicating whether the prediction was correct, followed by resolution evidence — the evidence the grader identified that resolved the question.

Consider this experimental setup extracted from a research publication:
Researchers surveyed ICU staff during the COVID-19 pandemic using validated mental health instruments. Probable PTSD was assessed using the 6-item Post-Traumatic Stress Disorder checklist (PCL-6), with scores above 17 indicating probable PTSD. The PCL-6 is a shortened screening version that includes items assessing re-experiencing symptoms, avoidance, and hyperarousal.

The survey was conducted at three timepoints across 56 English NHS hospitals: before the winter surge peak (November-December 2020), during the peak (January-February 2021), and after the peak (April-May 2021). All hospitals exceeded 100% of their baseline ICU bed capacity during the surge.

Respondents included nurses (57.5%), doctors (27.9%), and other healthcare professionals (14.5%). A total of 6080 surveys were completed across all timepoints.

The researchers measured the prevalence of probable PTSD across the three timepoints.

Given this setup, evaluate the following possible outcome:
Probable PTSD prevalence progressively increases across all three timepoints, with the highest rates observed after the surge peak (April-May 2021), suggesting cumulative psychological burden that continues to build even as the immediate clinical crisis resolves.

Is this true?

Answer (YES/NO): NO